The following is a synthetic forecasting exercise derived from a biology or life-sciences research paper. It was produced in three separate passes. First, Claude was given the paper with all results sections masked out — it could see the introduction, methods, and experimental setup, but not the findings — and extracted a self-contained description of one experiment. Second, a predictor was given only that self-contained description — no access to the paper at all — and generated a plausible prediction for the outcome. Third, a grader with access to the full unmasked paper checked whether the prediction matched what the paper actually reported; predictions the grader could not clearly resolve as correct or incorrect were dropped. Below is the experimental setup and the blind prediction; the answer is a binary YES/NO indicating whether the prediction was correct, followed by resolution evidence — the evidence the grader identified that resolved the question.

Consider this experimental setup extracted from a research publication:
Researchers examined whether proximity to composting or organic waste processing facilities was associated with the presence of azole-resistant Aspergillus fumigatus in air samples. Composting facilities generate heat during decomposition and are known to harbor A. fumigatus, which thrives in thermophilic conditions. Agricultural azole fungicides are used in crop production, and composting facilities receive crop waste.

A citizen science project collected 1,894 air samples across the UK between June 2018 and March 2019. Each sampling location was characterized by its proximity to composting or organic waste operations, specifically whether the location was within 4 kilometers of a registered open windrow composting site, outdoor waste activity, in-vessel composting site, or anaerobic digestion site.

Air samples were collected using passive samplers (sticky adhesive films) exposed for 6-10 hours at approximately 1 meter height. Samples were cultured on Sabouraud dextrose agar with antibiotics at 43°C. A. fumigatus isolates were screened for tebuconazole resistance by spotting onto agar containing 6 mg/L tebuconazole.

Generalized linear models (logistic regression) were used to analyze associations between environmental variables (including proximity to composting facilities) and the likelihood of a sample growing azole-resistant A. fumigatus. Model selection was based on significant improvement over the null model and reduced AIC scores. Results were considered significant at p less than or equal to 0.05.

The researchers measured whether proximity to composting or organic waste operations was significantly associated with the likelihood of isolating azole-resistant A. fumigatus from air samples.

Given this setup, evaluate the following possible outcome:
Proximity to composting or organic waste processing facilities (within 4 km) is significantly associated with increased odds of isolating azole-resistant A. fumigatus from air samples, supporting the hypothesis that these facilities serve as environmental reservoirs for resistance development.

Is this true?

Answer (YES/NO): NO